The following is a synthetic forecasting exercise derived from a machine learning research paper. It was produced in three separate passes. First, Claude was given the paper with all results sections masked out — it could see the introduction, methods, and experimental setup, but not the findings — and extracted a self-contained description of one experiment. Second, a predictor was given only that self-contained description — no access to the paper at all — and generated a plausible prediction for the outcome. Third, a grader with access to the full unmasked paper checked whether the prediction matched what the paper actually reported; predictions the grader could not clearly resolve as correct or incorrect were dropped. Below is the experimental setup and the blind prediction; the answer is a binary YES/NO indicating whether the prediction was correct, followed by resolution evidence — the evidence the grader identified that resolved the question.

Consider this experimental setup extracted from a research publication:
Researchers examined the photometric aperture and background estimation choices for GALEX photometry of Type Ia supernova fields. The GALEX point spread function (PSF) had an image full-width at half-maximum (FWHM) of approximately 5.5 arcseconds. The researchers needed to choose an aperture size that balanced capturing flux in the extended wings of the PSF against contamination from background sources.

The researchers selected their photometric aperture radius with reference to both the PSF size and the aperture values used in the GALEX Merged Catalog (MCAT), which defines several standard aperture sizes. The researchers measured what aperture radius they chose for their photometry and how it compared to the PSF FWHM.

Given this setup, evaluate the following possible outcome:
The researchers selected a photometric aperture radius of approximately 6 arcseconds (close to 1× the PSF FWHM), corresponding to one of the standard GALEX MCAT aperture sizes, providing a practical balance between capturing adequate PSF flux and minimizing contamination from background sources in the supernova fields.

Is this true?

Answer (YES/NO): YES